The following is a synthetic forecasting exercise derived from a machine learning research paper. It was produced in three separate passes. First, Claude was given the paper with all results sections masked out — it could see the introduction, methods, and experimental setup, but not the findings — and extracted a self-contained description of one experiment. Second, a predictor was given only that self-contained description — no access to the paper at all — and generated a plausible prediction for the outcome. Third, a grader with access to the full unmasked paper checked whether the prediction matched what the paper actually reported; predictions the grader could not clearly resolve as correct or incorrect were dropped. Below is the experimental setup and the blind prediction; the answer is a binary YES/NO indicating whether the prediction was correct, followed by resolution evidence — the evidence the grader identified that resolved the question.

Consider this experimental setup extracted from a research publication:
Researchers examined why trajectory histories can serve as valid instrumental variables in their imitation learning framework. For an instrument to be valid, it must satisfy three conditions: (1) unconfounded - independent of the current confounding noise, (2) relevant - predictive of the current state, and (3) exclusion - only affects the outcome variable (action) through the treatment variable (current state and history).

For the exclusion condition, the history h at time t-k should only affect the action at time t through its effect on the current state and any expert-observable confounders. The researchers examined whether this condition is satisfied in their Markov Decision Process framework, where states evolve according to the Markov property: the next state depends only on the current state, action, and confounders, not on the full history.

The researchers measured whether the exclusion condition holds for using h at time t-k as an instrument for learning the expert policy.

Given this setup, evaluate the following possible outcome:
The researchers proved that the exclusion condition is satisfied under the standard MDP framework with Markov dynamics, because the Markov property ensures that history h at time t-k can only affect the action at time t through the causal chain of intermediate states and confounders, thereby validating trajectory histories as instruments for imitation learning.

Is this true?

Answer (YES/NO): YES